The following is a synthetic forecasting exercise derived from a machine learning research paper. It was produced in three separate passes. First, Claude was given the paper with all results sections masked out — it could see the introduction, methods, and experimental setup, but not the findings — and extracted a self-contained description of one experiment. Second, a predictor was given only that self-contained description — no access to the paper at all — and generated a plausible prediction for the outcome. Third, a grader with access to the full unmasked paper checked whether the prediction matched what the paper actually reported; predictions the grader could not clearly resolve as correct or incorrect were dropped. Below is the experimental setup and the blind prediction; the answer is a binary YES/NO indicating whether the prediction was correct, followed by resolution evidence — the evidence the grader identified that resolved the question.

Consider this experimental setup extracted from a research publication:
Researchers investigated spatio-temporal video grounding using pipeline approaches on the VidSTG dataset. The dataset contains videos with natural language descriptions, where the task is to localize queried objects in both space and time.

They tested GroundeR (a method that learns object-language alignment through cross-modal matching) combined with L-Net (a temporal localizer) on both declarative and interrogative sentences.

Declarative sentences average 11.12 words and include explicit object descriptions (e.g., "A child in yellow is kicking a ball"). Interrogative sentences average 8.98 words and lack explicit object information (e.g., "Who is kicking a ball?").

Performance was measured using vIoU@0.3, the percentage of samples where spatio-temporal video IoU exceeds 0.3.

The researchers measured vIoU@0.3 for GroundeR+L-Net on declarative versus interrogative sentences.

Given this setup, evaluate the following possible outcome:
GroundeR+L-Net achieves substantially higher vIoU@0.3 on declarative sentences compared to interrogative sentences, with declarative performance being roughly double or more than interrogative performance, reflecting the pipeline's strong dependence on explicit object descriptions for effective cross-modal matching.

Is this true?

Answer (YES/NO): NO